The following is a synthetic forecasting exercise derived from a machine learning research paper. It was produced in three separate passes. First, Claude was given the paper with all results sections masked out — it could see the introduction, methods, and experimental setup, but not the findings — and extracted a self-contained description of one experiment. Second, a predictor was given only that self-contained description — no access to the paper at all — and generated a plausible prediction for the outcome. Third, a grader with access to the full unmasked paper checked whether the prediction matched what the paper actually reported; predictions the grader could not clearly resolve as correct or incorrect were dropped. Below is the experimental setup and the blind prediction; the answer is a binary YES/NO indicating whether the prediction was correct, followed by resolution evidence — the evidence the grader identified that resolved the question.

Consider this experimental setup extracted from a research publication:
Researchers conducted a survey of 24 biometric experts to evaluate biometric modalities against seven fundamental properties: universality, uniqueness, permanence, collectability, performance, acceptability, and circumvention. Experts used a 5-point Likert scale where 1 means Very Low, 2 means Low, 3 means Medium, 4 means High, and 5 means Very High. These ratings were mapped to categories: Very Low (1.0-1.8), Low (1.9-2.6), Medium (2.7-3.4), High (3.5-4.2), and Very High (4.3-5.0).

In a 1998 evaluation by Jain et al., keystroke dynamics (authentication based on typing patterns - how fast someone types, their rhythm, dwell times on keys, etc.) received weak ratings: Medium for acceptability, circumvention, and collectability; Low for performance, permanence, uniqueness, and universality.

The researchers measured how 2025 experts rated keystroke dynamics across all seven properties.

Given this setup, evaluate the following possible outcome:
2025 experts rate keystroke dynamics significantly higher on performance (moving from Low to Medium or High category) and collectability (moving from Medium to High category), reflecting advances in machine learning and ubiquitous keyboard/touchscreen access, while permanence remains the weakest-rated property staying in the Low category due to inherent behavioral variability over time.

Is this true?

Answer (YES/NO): NO